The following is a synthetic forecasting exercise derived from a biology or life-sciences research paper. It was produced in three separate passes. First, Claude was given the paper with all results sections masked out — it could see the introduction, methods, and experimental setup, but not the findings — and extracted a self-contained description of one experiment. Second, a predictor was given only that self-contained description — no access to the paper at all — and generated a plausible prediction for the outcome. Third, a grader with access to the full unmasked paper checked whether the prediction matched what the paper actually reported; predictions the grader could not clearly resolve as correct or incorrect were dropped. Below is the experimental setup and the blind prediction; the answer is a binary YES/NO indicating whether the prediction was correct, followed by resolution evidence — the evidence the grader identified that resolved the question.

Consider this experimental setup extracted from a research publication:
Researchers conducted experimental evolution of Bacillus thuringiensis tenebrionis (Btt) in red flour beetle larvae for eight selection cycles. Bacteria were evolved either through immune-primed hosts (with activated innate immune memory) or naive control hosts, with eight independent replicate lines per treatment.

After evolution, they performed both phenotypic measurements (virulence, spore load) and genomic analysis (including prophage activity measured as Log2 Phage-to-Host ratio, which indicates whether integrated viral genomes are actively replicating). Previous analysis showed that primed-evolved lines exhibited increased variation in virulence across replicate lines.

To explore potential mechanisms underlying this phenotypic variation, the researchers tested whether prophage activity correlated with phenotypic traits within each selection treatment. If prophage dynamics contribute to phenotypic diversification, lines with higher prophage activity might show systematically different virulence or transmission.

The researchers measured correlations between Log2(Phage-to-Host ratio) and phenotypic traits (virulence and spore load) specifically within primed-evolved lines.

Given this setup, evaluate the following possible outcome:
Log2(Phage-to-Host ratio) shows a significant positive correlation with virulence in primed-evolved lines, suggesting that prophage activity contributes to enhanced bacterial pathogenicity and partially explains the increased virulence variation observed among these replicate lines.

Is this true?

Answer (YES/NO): NO